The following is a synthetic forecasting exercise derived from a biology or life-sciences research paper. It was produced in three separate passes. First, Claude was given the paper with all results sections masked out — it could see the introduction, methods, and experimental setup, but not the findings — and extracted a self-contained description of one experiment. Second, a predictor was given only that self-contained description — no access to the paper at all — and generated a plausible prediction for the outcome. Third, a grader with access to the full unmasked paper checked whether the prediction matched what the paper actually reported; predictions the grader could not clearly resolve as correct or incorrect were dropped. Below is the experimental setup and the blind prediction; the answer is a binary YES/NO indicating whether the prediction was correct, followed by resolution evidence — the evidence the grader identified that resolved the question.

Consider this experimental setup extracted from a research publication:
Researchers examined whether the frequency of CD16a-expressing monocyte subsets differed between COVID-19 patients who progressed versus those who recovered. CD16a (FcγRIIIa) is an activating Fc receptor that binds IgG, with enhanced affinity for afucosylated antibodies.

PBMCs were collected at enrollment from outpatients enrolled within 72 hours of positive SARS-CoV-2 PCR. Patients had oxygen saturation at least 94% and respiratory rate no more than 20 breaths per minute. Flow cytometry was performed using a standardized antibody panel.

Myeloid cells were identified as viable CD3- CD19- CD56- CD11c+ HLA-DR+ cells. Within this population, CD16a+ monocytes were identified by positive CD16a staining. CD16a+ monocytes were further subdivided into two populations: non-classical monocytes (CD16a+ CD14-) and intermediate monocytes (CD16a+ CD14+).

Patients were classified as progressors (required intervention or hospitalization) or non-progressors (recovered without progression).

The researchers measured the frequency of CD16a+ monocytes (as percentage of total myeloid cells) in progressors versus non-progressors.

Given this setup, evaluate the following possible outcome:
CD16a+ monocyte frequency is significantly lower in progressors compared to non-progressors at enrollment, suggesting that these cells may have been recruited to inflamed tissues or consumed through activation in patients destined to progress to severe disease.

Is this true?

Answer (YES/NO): NO